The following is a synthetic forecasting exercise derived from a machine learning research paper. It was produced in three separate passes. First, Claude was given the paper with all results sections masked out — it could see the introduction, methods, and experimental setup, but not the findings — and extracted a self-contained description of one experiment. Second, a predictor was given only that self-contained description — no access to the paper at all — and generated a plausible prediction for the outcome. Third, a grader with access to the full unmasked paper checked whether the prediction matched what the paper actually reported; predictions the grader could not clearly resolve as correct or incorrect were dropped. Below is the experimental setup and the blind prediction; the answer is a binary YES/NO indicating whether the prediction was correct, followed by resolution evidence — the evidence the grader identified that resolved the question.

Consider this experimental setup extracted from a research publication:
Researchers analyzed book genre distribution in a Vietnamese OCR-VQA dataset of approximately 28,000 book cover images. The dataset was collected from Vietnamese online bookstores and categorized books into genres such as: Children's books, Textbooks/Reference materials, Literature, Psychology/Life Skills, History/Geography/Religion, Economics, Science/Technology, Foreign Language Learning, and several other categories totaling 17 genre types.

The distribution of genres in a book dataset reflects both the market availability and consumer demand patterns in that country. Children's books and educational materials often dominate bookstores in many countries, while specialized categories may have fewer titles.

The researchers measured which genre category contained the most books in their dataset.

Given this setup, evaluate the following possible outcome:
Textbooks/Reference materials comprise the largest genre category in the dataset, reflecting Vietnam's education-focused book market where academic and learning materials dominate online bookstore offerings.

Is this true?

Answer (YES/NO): NO